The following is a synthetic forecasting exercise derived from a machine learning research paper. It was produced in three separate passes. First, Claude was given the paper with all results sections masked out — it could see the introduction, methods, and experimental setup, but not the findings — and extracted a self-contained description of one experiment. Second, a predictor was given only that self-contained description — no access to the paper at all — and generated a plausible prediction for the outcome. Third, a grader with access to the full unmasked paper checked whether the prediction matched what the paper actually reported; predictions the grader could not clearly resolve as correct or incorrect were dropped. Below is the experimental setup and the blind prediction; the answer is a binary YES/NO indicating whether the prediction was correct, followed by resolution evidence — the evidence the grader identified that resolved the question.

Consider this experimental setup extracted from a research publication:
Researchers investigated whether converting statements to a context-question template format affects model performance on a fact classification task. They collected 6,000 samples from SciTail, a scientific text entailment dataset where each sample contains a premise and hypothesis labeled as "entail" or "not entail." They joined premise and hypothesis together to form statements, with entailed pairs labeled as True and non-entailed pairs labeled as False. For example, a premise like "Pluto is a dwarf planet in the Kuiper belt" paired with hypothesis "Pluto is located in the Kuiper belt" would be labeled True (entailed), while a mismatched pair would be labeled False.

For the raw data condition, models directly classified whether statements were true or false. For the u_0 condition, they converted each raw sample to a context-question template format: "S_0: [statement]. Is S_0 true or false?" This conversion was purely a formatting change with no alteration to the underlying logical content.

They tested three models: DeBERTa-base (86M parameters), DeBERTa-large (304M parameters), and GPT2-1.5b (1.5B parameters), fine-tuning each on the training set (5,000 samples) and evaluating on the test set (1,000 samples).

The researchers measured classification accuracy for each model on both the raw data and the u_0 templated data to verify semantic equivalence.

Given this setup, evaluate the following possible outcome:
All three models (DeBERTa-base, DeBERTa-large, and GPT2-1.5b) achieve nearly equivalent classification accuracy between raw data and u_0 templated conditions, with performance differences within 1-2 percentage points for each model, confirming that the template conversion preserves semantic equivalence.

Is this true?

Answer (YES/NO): YES